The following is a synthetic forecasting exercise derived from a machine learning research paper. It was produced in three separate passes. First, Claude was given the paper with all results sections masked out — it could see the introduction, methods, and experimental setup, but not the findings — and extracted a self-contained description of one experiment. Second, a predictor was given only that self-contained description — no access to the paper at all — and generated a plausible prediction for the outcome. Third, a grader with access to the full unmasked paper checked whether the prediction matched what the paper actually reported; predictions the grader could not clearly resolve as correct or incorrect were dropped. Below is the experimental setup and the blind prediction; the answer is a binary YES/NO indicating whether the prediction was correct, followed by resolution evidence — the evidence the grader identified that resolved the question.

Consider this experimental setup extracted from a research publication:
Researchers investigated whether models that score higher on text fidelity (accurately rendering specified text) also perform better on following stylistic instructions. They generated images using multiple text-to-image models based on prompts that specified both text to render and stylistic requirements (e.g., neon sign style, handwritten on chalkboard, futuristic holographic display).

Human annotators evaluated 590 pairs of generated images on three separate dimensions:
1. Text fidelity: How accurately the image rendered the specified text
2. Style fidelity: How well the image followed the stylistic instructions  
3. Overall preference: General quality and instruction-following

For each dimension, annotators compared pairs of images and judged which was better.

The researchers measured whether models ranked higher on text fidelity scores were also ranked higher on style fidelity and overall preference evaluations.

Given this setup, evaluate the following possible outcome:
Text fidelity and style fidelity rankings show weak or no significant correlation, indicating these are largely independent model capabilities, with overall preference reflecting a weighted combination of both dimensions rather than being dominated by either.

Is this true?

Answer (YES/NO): NO